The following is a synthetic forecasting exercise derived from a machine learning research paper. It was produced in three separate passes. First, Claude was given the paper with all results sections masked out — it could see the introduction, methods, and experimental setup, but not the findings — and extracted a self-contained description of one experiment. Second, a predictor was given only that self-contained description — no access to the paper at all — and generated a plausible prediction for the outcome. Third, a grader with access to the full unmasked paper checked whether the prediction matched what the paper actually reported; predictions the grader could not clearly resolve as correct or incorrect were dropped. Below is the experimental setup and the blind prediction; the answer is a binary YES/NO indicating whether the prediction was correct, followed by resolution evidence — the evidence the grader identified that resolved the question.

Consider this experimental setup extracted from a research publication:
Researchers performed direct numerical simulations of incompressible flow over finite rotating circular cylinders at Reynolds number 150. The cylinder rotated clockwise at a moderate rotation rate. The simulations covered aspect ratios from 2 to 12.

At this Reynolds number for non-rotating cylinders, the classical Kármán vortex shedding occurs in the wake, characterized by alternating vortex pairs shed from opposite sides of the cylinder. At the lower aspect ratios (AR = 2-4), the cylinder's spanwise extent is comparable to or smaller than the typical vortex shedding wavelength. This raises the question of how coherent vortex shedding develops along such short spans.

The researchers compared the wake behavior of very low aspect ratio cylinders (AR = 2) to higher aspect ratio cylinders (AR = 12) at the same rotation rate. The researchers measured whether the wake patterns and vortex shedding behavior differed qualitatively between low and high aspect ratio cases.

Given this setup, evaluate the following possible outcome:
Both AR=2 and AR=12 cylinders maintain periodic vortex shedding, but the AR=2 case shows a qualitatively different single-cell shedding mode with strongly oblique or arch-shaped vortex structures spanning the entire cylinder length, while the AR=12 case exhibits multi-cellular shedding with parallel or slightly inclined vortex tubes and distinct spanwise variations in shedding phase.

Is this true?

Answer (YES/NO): NO